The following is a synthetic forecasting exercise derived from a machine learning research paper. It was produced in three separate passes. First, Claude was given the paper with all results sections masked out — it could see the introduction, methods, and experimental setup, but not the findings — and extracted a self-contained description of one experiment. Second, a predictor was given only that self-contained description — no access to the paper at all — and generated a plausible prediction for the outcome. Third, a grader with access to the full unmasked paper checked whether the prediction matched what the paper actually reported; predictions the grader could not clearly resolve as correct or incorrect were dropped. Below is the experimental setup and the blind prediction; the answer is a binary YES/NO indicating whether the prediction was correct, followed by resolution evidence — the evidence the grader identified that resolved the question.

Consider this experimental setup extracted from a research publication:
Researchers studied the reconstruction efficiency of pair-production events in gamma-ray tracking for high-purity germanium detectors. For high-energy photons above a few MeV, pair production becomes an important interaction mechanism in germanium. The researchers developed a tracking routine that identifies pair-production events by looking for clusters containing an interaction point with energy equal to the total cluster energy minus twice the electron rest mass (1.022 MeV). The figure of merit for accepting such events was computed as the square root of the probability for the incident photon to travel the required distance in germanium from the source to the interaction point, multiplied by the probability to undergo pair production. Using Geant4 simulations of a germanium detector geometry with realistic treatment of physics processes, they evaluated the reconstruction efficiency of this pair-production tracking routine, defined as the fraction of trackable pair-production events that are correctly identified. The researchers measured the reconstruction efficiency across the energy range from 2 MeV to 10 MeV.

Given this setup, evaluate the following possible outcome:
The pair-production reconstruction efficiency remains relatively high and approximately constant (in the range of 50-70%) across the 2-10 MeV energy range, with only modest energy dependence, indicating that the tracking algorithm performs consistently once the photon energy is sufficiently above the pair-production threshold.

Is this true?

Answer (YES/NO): YES